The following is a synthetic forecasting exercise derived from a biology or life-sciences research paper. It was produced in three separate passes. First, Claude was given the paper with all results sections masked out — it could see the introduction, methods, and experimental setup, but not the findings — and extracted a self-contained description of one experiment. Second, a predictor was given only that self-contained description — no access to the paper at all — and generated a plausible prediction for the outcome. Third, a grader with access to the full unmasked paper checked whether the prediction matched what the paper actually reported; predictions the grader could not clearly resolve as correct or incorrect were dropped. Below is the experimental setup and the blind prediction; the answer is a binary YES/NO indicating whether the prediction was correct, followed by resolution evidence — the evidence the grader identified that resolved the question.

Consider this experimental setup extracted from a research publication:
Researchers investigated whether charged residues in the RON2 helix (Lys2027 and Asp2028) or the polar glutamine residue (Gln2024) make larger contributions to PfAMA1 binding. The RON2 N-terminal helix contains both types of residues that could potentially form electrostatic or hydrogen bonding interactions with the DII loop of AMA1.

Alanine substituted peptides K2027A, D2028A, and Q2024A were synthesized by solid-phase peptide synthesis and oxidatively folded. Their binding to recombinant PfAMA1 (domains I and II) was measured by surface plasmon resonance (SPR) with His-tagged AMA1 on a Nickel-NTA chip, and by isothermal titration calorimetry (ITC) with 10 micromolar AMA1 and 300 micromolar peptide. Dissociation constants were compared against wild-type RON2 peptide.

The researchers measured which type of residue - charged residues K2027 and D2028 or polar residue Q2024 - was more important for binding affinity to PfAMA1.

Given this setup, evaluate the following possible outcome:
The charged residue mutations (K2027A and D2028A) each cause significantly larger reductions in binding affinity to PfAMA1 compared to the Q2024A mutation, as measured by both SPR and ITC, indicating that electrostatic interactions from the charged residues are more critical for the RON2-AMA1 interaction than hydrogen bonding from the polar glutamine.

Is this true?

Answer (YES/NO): YES